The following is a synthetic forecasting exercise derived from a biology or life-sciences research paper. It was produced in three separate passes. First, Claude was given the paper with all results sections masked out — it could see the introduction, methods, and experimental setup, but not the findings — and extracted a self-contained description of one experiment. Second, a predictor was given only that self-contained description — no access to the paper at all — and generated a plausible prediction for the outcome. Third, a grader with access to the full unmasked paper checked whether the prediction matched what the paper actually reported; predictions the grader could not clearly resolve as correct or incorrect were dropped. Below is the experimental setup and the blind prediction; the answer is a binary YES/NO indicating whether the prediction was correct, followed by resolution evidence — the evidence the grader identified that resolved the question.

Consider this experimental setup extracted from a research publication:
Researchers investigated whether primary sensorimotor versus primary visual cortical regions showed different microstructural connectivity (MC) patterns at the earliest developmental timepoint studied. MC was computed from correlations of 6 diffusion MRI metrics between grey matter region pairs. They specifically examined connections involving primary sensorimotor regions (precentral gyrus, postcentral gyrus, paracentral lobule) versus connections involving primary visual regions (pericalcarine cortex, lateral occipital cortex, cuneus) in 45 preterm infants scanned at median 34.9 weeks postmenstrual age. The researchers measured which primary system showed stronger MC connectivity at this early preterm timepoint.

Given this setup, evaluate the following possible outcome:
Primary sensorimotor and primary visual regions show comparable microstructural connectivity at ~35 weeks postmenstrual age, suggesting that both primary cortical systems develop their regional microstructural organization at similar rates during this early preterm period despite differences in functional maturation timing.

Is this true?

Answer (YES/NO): NO